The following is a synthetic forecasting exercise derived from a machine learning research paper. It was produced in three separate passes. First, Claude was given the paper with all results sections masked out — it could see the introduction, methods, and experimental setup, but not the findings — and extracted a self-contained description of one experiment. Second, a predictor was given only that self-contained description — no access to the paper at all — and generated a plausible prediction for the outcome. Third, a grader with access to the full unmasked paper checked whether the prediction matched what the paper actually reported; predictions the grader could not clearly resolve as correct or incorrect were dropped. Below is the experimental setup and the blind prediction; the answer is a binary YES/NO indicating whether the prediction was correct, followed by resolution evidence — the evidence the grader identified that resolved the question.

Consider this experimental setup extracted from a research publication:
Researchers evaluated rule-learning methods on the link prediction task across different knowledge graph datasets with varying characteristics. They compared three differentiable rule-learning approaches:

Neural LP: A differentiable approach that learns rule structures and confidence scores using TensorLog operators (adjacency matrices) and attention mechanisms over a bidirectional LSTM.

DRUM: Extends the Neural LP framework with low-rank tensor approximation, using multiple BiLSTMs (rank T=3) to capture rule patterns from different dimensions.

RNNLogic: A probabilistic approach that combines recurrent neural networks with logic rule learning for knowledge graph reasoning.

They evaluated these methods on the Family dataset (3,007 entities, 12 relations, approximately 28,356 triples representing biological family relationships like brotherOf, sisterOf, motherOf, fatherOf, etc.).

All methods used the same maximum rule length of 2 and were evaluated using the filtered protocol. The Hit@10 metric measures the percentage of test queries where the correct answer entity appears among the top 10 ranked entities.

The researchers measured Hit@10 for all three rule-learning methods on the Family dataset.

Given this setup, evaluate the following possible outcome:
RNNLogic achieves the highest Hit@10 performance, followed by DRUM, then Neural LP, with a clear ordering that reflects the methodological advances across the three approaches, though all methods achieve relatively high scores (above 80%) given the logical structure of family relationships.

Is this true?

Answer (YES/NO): NO